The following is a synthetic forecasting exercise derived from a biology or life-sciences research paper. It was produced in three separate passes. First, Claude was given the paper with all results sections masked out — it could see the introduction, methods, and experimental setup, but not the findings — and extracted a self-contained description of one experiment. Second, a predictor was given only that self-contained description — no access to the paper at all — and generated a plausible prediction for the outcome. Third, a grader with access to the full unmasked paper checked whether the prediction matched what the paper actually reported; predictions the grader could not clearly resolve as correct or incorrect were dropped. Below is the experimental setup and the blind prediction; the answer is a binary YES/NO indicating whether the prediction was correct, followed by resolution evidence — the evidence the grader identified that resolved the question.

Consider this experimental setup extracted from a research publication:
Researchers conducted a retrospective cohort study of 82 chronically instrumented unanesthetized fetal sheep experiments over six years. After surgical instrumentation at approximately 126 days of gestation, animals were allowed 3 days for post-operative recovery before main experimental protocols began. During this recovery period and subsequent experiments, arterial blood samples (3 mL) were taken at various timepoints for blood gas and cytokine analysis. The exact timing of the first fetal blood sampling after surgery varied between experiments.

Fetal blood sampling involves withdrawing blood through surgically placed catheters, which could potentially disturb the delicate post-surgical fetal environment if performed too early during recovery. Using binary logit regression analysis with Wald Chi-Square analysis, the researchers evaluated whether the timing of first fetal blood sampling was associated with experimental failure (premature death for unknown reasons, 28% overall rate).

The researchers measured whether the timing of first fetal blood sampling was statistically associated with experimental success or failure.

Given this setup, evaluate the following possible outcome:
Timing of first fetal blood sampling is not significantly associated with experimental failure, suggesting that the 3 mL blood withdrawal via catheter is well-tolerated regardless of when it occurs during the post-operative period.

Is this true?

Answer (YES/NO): YES